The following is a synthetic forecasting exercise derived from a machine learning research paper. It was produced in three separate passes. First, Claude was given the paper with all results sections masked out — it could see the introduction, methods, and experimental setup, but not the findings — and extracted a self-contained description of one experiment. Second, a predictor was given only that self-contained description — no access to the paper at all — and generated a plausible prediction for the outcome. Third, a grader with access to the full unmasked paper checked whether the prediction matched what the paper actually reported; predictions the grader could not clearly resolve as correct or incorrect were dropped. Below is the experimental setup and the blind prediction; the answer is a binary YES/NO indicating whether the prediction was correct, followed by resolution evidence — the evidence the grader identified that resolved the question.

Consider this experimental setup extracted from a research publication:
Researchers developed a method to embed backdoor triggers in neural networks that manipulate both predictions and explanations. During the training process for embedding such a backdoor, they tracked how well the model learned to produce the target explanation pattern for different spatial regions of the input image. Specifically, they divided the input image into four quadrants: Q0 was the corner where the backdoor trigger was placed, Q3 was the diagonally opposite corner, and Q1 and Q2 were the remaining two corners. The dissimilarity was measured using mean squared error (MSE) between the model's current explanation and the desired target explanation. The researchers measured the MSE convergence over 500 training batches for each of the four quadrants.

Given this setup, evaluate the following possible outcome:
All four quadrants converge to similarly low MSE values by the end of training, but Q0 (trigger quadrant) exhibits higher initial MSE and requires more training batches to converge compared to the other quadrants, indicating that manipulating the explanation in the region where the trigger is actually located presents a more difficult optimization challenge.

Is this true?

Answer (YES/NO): NO